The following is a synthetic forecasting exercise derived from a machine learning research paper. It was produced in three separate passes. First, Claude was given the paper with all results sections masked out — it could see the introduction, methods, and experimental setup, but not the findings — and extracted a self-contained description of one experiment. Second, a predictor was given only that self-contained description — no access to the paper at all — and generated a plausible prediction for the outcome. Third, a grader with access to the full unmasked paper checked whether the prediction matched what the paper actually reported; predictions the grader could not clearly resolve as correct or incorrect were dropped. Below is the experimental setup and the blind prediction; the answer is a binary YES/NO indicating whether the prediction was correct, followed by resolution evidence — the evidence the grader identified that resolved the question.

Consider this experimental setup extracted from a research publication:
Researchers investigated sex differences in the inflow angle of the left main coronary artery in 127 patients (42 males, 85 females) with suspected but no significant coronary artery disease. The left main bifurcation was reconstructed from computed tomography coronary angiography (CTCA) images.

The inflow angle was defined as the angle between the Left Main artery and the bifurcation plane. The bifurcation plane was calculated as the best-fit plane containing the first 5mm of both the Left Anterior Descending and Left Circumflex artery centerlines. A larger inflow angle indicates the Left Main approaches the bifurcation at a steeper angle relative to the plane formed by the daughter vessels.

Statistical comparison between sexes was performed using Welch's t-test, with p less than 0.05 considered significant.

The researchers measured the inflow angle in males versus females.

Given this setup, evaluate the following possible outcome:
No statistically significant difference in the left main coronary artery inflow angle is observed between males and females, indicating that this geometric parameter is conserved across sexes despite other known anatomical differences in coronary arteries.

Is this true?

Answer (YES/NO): NO